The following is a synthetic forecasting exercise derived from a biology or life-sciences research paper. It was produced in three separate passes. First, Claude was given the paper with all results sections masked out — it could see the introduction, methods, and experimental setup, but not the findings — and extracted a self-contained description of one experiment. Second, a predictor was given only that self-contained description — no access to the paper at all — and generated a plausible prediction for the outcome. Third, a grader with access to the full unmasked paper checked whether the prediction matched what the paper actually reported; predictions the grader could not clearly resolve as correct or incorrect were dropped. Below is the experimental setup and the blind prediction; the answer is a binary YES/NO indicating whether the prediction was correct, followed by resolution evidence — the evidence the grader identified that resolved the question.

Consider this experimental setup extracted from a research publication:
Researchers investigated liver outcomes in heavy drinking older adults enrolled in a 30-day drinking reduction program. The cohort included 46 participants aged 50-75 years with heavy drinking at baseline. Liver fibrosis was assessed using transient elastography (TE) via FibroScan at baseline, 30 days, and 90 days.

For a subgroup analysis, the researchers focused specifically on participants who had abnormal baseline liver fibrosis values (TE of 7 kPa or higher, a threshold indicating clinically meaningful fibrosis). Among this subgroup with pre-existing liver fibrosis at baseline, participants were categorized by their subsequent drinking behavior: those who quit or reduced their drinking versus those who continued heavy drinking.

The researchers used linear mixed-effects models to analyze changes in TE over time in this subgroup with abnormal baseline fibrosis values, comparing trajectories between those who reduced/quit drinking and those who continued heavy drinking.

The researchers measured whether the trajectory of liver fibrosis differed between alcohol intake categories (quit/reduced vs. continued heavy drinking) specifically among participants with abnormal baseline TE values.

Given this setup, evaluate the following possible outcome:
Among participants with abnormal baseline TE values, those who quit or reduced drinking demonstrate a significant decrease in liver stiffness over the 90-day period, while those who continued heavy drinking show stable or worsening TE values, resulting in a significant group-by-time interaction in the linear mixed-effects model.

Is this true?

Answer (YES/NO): NO